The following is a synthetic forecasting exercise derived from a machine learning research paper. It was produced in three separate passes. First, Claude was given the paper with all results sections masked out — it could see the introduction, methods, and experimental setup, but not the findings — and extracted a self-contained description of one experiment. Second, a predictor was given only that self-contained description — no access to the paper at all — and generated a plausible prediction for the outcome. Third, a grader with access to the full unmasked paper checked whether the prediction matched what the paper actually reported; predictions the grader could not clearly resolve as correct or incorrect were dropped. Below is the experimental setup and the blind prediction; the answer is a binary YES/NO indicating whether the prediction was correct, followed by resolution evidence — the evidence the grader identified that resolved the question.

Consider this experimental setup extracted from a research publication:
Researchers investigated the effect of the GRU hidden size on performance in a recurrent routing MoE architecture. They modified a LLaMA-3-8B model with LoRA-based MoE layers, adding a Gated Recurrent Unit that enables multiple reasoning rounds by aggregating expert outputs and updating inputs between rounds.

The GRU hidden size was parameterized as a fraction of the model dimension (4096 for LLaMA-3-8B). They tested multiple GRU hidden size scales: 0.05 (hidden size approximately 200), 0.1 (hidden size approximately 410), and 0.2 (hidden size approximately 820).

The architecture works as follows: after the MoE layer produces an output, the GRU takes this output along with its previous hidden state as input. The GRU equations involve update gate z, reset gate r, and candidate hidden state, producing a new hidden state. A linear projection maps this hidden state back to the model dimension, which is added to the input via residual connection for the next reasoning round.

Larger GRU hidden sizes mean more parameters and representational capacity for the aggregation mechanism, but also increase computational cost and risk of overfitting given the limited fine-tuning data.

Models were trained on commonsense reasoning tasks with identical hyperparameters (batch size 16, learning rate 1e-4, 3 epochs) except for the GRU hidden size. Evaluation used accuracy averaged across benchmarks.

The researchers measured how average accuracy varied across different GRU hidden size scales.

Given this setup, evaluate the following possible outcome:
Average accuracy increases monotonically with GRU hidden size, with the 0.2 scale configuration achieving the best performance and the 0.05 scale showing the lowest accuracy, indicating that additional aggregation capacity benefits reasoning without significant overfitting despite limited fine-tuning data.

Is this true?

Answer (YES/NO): NO